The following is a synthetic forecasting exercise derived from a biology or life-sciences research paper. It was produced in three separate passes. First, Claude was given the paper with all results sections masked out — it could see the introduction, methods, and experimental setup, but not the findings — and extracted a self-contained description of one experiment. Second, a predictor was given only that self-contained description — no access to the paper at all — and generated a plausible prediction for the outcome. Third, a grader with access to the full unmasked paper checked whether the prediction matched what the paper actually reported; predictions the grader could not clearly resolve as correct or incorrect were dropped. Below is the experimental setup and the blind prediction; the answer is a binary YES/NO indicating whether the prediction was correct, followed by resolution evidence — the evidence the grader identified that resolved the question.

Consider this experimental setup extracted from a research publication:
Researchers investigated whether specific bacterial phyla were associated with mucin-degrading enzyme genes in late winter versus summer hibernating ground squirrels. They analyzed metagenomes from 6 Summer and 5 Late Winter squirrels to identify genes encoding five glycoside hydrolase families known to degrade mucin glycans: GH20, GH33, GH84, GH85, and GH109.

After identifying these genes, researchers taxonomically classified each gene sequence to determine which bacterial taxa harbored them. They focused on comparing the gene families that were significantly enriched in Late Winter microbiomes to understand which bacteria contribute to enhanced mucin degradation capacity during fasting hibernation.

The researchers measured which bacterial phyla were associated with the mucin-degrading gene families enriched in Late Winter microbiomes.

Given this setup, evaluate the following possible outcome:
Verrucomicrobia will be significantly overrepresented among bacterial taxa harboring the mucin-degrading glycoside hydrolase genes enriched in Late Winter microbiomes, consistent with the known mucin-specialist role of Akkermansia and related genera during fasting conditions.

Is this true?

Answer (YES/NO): NO